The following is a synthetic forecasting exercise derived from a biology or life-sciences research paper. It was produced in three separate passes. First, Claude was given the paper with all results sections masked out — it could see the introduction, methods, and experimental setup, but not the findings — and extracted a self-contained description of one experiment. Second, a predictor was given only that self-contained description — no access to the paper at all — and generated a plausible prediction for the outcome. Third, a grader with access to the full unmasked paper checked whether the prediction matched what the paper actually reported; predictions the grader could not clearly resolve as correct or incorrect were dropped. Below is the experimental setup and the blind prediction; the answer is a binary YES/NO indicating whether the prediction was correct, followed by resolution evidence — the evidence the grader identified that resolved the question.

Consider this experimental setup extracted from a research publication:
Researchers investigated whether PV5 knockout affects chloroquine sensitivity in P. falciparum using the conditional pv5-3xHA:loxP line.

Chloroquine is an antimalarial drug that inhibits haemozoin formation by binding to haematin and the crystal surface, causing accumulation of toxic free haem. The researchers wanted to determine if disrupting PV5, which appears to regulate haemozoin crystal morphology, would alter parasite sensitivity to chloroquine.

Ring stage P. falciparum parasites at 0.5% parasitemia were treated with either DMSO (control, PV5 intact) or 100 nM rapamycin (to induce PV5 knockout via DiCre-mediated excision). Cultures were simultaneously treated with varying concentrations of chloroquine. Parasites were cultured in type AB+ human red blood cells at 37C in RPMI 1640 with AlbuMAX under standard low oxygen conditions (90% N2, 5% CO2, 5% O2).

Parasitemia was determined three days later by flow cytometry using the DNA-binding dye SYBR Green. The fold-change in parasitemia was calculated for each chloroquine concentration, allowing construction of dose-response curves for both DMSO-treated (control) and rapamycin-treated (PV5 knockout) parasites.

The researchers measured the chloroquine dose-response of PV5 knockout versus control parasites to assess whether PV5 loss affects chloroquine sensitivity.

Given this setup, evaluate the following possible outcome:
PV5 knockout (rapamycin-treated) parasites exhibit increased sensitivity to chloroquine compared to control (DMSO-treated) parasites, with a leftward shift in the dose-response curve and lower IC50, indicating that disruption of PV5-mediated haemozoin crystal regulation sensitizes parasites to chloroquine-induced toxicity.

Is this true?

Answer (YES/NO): NO